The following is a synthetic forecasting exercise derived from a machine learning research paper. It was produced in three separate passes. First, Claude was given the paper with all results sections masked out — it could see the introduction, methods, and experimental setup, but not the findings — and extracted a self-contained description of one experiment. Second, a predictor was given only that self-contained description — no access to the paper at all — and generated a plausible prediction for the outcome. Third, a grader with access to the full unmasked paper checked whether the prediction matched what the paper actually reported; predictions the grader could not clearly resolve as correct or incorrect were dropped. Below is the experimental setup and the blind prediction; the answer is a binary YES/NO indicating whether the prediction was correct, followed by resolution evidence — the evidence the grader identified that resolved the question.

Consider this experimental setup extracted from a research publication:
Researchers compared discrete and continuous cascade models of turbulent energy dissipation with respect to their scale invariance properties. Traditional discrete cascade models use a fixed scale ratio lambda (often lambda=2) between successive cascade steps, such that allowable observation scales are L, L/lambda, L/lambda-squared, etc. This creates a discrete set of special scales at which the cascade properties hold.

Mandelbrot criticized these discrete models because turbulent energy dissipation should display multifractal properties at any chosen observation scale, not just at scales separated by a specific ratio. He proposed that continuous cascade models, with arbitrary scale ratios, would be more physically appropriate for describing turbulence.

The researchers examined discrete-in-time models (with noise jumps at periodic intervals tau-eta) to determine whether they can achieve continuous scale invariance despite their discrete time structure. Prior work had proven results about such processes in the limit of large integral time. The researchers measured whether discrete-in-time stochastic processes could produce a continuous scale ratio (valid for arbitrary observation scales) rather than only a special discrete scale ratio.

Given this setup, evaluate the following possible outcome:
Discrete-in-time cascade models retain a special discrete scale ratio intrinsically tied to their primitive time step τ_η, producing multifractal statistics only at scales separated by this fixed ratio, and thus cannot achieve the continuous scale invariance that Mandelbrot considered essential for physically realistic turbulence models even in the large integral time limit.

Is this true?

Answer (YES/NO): NO